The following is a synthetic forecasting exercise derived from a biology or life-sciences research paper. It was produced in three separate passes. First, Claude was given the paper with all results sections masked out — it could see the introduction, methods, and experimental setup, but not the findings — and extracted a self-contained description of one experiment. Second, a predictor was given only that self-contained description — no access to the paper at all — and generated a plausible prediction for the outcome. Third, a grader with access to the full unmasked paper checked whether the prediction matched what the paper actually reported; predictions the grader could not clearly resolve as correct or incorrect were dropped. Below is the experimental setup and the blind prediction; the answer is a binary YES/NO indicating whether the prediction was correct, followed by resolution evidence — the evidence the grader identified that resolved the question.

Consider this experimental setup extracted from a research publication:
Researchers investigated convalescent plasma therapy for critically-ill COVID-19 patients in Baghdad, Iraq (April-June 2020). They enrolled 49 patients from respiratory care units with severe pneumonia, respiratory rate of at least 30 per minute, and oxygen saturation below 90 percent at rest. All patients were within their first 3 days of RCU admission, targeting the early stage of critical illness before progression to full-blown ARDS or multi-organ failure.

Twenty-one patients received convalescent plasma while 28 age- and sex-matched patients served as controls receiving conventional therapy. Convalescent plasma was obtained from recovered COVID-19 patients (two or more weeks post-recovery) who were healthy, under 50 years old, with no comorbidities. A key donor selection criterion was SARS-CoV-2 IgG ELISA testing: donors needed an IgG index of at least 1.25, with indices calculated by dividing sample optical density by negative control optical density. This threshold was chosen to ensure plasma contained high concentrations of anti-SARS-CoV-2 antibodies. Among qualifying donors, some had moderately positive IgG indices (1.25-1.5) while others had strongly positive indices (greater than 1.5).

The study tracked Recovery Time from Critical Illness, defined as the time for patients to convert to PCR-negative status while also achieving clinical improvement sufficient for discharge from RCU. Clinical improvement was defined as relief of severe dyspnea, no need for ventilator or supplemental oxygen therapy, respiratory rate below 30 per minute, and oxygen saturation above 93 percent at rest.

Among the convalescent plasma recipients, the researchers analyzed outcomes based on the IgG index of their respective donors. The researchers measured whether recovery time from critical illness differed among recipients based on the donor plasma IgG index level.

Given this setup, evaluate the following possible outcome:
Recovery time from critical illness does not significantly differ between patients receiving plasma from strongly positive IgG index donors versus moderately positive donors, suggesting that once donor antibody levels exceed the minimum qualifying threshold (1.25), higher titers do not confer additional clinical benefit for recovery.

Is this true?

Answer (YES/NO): NO